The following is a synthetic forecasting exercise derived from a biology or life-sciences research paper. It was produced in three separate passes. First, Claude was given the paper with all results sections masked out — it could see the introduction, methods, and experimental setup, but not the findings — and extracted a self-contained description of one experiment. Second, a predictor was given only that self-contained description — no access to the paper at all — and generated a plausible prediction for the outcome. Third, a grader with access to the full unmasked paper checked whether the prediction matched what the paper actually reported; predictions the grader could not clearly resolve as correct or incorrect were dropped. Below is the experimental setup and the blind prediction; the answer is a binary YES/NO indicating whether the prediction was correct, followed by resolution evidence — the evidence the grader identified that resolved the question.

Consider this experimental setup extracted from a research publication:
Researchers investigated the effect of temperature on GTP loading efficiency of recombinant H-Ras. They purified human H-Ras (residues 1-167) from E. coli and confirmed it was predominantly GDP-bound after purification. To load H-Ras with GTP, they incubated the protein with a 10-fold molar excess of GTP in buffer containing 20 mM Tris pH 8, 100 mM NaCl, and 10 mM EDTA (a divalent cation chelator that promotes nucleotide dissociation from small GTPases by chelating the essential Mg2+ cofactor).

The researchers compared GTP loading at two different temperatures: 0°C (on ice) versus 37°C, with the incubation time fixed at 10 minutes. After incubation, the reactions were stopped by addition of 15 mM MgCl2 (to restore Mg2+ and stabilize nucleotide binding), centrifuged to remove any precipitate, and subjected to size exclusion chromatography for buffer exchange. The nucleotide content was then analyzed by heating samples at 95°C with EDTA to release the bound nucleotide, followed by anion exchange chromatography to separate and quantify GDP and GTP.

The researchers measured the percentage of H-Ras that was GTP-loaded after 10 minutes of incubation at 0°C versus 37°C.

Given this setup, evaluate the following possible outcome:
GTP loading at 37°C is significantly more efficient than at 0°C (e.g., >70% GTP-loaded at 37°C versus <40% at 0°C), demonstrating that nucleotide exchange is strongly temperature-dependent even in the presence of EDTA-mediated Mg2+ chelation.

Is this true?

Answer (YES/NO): NO